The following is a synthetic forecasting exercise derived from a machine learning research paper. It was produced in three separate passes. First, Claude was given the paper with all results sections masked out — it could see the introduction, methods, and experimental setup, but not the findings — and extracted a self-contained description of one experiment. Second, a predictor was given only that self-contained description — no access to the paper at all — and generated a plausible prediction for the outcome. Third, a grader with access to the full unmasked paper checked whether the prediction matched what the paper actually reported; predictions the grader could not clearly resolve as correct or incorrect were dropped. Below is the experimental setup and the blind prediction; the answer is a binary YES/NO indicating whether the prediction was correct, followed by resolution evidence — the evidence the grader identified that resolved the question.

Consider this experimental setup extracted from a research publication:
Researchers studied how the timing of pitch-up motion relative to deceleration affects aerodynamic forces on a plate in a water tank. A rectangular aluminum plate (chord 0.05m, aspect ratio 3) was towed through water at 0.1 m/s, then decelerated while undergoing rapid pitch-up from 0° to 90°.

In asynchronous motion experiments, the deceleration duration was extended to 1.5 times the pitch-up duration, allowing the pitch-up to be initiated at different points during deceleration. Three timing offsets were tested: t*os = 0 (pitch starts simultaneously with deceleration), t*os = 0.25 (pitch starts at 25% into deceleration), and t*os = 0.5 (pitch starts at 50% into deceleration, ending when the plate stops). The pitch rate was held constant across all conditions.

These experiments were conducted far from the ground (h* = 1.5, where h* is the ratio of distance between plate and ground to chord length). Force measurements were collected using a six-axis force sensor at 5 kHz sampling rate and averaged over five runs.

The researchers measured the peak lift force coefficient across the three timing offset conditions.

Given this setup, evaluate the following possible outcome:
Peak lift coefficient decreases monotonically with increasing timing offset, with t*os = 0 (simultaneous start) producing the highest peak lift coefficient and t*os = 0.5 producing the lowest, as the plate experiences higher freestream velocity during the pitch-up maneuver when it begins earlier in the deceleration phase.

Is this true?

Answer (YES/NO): YES